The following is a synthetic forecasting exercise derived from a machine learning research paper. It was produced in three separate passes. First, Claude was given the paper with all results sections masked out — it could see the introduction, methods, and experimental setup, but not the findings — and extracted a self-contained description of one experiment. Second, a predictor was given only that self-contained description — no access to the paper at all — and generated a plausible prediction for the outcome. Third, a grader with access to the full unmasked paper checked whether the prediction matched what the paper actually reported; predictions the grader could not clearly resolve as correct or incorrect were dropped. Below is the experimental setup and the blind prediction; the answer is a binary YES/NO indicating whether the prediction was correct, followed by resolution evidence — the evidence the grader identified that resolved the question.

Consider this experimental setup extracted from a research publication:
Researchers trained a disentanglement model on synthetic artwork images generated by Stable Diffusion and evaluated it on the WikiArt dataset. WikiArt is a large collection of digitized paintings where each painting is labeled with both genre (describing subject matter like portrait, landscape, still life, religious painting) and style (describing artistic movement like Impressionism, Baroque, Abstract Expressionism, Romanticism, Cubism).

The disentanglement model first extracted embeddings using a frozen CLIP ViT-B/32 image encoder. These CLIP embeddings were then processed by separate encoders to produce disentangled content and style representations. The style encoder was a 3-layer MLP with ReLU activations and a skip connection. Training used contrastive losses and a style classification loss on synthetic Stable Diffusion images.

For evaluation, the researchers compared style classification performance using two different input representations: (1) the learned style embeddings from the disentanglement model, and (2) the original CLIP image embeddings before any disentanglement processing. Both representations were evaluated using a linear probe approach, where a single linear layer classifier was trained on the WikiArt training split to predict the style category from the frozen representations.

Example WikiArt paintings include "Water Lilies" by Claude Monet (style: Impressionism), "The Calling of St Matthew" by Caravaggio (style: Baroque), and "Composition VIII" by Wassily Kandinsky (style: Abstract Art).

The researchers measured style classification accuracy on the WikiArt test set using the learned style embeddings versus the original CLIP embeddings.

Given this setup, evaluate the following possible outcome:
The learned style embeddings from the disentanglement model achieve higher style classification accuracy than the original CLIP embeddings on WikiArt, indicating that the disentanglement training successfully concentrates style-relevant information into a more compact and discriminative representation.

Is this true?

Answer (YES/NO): NO